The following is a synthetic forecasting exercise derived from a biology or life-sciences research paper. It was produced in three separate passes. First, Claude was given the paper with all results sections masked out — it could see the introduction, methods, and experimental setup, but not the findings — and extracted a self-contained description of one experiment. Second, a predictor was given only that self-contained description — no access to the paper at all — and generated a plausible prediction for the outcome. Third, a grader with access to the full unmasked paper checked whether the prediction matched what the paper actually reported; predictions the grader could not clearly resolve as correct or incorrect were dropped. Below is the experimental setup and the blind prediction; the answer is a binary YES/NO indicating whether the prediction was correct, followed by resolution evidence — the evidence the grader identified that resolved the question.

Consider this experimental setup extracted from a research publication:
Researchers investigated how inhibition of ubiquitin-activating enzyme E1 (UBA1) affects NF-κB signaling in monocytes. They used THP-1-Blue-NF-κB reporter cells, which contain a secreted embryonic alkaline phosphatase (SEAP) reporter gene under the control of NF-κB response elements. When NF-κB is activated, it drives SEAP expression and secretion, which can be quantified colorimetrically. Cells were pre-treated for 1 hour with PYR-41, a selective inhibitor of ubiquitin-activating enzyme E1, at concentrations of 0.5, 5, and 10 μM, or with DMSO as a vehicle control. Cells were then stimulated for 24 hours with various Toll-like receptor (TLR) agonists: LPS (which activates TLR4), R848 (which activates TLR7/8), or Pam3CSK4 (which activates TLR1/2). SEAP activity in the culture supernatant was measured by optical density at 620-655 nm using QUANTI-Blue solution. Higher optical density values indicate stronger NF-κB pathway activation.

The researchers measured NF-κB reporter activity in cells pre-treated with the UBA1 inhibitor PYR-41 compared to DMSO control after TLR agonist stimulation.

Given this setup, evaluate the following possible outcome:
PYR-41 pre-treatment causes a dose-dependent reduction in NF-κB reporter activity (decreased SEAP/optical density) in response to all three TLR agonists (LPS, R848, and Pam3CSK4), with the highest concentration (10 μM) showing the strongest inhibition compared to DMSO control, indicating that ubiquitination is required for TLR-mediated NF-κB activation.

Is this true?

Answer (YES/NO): YES